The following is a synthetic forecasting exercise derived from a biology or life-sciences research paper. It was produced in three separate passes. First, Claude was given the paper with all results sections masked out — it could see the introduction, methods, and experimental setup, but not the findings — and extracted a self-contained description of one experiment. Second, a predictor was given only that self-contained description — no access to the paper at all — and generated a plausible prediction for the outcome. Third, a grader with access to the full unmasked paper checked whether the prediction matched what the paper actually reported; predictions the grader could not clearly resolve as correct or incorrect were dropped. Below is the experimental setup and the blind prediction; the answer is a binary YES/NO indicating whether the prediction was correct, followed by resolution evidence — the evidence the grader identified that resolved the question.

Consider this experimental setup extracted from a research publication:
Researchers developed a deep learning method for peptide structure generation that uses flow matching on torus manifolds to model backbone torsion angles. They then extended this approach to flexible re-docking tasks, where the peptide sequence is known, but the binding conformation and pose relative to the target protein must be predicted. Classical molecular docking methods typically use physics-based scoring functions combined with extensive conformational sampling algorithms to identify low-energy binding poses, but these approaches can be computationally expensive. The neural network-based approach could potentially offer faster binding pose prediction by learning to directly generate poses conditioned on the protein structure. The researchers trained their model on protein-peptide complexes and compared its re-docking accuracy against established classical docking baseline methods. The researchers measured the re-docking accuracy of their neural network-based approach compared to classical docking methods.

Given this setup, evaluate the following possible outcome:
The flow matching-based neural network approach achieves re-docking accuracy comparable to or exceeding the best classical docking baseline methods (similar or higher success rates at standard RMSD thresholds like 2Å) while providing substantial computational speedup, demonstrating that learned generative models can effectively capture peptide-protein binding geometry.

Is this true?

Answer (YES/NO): NO